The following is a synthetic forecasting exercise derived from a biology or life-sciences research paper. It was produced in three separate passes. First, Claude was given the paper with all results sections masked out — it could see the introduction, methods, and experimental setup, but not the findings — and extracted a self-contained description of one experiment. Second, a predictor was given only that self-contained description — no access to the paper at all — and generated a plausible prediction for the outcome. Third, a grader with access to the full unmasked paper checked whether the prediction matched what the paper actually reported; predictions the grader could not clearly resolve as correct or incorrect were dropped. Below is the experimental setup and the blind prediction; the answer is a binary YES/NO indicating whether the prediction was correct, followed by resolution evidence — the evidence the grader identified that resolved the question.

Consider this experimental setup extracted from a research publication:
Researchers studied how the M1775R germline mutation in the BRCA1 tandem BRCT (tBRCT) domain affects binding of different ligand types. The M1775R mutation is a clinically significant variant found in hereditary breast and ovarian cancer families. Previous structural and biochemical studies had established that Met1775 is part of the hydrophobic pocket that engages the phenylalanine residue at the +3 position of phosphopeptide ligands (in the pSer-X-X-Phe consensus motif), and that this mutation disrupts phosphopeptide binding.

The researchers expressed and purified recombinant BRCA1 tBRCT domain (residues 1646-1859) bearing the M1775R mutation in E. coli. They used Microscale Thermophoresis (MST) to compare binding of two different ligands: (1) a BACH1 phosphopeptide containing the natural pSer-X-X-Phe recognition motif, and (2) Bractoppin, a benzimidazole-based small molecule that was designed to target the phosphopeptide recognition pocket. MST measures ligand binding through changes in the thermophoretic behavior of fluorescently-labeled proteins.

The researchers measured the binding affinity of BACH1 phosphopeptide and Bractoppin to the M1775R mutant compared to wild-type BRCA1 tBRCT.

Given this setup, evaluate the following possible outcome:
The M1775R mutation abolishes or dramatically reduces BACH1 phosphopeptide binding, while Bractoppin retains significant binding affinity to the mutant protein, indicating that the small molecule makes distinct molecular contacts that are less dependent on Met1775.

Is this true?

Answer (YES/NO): YES